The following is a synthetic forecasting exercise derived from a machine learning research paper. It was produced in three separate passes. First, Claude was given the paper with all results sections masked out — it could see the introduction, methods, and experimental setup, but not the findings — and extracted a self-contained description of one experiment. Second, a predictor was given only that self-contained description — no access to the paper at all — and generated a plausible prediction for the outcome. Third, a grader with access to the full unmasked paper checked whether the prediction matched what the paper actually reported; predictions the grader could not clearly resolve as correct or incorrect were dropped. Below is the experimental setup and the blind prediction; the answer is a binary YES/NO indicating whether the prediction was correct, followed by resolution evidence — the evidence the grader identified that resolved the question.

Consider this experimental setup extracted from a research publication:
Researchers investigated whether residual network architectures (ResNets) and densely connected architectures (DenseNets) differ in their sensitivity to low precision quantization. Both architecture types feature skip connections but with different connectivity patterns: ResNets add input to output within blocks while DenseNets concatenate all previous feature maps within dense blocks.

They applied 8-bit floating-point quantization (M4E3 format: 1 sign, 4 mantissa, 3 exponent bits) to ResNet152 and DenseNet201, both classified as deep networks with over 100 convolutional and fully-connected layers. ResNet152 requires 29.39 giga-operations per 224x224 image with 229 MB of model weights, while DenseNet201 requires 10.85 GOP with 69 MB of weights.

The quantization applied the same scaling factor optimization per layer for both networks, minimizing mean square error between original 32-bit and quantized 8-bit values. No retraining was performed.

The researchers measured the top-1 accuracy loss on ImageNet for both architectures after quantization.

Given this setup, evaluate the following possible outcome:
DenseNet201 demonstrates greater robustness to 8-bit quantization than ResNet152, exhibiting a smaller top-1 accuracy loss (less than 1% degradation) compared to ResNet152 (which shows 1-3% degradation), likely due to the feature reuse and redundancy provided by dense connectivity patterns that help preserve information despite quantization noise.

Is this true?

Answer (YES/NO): NO